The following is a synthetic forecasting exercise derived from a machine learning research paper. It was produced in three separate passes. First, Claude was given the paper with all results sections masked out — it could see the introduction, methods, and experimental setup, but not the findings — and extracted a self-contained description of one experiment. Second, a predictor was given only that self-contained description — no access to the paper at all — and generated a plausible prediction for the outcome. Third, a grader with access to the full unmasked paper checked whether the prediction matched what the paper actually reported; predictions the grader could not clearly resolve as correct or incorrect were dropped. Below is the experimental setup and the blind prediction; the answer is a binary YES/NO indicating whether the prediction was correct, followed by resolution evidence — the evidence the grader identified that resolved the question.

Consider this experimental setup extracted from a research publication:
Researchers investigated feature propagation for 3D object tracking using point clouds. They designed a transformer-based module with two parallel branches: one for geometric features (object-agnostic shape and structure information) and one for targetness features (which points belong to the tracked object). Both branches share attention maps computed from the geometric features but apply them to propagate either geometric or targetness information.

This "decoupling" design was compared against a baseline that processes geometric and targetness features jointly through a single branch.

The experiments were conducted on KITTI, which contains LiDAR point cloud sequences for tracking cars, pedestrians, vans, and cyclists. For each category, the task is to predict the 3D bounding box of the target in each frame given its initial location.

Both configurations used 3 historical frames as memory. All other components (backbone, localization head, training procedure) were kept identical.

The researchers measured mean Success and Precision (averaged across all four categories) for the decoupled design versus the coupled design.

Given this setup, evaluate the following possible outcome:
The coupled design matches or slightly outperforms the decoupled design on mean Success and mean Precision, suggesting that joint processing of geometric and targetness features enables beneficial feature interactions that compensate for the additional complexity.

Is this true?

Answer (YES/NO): NO